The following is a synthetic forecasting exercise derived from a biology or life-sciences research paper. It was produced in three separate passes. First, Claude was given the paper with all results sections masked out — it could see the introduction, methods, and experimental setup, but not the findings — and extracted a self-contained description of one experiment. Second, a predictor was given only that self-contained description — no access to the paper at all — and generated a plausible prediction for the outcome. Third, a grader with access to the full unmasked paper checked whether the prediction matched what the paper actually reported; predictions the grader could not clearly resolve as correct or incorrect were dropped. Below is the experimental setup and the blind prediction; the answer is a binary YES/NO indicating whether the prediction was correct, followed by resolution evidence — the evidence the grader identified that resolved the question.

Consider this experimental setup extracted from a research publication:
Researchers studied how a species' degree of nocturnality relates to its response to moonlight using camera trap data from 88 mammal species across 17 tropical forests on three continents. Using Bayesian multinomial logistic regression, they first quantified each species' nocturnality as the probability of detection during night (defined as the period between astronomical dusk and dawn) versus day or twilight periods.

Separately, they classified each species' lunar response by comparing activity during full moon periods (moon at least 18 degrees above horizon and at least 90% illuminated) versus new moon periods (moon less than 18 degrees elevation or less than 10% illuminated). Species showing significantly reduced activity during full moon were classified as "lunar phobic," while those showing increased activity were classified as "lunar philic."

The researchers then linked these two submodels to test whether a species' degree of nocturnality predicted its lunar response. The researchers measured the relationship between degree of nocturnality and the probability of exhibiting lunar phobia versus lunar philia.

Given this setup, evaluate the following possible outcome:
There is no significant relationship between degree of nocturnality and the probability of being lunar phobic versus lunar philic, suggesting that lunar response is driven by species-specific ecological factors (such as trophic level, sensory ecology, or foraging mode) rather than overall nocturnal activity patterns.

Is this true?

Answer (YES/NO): NO